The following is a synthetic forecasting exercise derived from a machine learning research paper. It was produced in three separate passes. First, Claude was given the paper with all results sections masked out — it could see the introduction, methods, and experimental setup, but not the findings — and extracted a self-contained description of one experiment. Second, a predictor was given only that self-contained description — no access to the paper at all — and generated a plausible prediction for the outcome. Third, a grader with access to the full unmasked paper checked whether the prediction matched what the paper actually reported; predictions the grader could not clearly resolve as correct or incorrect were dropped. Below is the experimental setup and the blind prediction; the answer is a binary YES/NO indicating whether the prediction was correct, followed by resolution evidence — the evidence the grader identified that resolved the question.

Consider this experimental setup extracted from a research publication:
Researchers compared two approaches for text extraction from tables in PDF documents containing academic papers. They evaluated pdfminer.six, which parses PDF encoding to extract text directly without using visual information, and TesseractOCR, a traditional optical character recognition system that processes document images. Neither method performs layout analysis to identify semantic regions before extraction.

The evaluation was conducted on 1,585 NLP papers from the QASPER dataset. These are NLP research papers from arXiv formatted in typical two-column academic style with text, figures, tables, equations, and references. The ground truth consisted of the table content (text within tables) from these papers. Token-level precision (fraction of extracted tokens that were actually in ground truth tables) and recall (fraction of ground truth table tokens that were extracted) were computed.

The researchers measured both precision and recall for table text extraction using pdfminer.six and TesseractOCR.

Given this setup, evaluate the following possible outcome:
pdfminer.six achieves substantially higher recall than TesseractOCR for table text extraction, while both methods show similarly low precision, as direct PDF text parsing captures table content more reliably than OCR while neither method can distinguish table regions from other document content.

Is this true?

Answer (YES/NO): NO